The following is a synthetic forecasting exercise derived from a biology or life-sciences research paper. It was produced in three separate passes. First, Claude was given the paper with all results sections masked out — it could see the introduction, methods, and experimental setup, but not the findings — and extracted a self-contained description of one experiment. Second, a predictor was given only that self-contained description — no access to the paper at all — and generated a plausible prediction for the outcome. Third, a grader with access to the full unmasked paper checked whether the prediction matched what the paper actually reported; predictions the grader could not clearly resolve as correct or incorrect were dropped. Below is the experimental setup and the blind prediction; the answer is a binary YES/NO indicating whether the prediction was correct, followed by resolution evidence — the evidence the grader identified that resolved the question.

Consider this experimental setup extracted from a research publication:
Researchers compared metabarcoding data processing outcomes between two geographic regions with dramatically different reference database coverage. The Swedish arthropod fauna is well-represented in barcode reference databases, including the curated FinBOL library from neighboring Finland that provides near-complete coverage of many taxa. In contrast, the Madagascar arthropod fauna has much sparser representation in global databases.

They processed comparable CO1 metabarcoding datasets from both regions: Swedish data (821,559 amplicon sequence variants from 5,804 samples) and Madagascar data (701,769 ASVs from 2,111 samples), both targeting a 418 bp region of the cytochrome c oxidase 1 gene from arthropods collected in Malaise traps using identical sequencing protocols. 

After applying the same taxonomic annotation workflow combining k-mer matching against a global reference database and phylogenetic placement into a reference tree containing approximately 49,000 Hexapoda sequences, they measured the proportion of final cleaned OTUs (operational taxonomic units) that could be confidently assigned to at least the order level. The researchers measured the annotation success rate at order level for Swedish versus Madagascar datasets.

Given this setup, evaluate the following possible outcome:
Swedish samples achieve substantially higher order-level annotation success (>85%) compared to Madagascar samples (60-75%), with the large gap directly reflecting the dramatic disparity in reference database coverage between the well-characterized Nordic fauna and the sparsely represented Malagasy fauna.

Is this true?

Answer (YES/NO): NO